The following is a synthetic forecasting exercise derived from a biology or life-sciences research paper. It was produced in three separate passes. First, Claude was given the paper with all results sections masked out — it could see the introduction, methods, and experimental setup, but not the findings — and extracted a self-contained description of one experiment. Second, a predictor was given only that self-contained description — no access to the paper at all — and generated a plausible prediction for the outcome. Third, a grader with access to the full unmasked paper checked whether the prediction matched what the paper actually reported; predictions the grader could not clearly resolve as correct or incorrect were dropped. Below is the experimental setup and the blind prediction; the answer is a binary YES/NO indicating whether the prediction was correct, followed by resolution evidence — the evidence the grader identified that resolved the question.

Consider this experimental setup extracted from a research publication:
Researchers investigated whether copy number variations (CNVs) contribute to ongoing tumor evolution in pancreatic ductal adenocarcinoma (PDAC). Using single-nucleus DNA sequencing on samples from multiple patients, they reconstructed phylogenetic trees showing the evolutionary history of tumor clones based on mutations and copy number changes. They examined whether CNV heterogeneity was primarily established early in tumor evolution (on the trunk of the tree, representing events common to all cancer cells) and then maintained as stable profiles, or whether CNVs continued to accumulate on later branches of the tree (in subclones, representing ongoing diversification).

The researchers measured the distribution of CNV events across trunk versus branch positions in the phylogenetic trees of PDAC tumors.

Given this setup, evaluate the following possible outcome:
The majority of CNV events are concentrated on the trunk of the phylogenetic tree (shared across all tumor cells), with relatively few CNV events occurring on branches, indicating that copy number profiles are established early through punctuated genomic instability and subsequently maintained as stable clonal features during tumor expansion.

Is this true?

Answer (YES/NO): NO